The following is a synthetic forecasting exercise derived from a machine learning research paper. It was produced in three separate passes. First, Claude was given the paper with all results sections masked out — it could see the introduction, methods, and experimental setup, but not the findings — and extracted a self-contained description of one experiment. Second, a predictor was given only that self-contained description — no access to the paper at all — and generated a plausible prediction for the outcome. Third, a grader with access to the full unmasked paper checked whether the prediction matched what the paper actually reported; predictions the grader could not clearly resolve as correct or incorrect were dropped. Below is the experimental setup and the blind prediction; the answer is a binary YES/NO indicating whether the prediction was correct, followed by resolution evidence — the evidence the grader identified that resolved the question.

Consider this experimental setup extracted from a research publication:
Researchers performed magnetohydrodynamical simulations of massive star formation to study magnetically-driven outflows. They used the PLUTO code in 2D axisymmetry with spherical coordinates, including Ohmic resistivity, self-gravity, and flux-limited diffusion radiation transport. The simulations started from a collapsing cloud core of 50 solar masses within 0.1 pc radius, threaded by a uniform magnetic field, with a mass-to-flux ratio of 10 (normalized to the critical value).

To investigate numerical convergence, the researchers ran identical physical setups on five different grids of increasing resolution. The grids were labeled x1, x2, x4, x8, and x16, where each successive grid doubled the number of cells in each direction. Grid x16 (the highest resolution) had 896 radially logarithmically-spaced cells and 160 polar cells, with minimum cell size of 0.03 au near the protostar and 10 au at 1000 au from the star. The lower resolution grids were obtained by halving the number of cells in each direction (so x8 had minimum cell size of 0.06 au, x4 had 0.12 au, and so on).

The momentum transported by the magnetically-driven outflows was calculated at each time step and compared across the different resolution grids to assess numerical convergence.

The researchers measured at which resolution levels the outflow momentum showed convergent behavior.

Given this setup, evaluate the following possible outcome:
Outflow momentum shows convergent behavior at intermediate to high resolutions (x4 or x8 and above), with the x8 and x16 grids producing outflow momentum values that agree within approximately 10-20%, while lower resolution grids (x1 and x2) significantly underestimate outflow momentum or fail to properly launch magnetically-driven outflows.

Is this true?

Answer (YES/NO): NO